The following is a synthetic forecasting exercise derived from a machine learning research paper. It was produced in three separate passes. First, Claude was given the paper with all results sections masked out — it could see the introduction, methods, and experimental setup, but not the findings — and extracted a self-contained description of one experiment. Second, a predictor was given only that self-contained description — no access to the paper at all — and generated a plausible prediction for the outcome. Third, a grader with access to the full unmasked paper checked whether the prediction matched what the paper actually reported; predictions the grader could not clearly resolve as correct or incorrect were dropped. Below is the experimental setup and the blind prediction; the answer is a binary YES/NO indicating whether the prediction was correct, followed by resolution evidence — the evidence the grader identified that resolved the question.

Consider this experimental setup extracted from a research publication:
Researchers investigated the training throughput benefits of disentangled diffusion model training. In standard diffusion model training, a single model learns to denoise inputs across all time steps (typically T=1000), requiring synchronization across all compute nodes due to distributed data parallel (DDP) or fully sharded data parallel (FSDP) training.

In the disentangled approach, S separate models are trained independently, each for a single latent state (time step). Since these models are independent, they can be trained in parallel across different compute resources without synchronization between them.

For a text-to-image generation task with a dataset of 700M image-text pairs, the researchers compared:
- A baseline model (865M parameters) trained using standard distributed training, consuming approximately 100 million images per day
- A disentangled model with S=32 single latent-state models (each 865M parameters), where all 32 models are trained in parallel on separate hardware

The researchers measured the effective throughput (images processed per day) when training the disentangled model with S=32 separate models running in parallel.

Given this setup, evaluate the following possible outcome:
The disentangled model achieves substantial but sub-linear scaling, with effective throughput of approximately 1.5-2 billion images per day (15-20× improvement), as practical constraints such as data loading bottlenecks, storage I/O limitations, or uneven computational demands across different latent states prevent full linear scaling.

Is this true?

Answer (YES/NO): NO